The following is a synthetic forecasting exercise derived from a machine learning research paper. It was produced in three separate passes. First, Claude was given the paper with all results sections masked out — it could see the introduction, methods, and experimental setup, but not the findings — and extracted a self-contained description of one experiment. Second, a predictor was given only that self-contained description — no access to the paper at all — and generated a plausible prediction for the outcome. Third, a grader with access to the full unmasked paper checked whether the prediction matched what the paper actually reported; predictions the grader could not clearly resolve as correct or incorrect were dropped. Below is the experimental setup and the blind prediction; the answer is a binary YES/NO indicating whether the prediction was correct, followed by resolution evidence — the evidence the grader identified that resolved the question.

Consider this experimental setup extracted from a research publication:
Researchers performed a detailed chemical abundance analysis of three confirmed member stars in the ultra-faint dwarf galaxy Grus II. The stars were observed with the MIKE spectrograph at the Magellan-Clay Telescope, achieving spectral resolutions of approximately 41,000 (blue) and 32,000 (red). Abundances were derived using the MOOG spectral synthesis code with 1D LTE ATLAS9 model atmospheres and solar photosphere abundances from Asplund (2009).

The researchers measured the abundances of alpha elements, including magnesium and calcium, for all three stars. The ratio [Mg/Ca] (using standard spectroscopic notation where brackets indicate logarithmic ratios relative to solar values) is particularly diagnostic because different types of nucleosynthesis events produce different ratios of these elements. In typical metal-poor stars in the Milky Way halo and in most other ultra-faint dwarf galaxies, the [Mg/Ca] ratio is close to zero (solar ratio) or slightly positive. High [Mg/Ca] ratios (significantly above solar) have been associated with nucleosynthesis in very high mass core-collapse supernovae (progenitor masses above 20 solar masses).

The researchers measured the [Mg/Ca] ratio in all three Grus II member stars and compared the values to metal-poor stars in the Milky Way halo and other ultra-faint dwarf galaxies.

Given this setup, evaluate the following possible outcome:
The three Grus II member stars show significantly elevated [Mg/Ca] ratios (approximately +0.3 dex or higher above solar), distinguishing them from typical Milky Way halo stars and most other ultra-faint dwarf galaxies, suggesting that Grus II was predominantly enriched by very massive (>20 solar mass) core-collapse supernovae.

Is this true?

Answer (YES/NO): YES